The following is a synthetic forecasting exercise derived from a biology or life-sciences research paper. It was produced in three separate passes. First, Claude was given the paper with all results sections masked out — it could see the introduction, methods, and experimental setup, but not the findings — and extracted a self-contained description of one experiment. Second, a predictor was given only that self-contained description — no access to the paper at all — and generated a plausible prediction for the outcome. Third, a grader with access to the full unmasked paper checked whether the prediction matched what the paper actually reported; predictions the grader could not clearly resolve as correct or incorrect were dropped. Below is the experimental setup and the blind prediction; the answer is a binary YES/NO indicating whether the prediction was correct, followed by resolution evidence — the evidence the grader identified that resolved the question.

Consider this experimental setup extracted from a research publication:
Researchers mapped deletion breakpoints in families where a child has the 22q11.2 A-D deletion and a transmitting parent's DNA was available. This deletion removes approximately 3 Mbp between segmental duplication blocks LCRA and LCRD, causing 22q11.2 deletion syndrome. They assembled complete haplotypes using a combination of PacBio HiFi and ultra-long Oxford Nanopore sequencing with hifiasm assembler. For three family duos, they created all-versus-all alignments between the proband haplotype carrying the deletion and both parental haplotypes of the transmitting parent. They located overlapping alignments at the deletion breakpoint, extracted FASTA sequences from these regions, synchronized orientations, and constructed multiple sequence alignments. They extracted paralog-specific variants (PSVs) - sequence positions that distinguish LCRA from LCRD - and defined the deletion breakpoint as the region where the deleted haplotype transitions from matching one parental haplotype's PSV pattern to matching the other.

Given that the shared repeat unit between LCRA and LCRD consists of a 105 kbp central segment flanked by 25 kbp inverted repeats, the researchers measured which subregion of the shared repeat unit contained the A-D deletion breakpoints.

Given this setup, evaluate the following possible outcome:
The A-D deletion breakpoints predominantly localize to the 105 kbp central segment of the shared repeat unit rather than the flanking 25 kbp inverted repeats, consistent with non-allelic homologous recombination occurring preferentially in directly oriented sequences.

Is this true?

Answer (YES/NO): YES